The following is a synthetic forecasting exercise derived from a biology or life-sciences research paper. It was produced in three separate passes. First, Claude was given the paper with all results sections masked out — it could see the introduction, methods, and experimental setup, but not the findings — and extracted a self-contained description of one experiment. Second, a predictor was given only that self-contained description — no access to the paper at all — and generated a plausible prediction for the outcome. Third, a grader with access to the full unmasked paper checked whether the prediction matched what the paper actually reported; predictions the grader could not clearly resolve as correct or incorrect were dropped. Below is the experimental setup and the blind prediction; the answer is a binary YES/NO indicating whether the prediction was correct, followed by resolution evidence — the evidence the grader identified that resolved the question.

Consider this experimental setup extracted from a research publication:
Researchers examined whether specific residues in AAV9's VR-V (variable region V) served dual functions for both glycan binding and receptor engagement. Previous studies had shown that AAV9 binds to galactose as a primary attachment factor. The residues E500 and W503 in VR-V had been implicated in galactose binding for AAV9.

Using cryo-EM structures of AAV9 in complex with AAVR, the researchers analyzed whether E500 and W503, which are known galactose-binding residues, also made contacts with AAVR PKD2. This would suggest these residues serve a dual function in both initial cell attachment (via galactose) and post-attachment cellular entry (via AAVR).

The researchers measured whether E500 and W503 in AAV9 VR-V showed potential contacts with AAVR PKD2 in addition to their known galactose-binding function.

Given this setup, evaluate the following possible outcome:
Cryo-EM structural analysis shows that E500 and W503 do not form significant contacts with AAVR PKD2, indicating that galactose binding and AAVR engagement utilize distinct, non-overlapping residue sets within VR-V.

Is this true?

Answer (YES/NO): NO